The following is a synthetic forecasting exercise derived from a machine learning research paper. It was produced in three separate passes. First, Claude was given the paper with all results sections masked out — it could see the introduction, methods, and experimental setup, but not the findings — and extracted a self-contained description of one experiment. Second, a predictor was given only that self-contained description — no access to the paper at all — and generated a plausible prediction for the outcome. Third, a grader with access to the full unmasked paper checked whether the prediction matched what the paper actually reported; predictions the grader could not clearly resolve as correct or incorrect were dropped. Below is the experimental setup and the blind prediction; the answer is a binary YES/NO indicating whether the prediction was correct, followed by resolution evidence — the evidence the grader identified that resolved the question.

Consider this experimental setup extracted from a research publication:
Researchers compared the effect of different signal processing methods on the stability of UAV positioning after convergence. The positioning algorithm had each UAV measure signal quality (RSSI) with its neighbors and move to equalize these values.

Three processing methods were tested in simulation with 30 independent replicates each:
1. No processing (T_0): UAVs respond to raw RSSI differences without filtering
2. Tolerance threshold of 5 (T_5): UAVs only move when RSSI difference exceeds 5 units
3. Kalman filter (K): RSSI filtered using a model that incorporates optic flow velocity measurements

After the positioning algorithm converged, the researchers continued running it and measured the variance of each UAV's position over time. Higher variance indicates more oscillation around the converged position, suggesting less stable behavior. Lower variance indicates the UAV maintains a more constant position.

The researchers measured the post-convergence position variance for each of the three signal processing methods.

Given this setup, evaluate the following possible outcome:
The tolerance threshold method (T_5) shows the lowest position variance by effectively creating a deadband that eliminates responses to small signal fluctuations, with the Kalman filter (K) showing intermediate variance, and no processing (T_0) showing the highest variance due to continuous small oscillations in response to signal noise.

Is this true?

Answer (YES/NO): NO